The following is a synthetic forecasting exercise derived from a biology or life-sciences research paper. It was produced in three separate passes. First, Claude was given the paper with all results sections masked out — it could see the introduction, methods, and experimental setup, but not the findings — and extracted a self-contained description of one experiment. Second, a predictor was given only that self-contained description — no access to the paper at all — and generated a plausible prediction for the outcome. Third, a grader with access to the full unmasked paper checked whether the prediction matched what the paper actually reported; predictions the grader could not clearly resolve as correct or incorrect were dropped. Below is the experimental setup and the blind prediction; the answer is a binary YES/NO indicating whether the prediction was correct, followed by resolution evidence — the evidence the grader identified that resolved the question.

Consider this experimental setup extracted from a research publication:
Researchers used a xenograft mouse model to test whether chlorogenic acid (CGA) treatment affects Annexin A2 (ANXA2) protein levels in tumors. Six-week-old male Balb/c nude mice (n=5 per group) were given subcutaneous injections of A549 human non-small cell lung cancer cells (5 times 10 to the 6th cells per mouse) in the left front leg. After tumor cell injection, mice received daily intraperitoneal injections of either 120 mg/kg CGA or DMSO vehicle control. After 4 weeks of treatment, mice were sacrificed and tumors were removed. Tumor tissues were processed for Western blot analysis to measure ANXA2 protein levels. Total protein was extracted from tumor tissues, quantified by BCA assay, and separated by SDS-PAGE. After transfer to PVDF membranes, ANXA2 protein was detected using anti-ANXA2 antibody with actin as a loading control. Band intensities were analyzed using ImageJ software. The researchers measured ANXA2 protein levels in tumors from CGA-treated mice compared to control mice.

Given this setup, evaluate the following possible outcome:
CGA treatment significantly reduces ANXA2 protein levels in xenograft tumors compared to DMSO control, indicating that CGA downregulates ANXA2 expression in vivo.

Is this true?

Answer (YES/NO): NO